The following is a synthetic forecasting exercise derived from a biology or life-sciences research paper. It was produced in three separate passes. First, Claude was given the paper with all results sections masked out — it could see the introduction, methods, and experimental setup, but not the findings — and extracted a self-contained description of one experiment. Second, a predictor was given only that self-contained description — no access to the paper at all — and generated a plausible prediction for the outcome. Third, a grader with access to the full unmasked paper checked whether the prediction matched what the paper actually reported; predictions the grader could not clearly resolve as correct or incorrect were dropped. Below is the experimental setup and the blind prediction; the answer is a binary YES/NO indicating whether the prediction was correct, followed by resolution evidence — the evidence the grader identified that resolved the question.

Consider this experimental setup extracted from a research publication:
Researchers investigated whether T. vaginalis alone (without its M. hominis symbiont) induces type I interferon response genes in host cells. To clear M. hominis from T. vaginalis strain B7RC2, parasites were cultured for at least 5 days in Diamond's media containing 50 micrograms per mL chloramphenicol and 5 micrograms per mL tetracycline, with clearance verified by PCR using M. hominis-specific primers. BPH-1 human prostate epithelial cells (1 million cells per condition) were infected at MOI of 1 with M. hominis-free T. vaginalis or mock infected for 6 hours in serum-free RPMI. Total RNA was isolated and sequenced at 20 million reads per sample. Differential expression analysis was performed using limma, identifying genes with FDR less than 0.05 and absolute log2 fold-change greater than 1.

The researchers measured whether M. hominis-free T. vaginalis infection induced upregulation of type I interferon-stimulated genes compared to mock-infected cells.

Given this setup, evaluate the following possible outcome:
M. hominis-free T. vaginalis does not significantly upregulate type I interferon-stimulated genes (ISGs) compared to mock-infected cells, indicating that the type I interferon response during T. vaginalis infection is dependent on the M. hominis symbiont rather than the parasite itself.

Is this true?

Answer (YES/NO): YES